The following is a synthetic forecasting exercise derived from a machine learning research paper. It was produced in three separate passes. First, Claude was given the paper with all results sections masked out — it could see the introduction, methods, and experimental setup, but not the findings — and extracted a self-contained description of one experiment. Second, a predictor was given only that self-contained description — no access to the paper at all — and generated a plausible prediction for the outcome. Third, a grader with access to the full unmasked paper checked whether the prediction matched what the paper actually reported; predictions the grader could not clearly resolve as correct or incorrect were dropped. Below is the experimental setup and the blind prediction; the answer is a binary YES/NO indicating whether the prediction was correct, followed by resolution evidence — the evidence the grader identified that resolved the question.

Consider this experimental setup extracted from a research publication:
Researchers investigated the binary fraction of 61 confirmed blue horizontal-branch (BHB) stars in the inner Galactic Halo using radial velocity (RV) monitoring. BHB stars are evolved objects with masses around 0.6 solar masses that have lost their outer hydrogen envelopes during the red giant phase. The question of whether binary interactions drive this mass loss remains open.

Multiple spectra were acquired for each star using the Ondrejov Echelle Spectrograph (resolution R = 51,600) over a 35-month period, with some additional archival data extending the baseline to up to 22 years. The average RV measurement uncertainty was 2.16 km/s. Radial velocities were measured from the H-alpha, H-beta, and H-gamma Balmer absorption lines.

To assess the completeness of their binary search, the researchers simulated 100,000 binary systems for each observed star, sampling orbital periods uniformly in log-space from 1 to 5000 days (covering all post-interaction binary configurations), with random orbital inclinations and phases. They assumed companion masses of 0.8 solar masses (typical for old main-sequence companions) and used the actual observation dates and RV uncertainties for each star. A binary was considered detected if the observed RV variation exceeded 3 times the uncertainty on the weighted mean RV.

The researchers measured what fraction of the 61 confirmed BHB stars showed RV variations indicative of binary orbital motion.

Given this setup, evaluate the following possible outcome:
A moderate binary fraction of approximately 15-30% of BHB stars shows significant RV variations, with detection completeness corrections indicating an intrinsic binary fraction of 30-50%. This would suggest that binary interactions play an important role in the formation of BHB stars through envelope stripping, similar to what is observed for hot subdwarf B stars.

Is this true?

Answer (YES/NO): NO